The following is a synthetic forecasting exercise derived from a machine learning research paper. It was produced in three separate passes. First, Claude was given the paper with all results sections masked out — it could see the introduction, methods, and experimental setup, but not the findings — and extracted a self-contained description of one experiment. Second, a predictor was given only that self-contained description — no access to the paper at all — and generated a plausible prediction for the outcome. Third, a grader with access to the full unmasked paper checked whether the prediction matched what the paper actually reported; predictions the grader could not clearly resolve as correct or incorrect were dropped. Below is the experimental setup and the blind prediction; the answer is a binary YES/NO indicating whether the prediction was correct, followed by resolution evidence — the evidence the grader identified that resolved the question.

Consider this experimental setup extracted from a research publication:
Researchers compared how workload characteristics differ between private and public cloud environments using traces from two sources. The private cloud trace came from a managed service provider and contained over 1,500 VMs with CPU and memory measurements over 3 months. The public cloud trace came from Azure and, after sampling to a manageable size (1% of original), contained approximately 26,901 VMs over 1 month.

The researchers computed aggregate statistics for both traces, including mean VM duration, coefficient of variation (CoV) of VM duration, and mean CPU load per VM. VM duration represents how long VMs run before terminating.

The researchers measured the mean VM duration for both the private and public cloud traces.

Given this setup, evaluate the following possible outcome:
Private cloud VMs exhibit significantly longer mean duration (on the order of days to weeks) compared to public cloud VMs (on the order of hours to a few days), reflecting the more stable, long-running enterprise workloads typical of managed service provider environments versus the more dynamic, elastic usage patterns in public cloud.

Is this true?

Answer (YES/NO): YES